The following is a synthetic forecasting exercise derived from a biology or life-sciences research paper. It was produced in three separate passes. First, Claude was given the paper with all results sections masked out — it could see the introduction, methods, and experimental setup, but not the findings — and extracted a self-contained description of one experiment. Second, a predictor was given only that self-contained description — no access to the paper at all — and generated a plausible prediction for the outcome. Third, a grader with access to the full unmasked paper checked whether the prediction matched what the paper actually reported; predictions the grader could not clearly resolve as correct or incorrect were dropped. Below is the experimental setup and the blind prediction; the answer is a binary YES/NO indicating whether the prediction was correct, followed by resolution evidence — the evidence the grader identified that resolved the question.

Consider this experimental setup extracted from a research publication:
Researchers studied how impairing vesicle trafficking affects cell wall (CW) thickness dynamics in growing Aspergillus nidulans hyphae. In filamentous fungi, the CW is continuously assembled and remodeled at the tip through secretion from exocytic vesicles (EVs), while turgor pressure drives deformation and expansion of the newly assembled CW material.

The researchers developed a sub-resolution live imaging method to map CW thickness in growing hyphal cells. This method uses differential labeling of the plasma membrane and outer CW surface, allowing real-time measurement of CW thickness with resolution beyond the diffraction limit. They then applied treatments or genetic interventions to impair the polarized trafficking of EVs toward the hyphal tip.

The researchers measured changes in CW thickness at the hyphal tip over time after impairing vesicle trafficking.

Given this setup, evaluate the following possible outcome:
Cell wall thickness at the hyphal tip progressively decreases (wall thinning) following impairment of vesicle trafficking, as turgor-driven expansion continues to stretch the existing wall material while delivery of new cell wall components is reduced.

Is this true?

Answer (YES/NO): NO